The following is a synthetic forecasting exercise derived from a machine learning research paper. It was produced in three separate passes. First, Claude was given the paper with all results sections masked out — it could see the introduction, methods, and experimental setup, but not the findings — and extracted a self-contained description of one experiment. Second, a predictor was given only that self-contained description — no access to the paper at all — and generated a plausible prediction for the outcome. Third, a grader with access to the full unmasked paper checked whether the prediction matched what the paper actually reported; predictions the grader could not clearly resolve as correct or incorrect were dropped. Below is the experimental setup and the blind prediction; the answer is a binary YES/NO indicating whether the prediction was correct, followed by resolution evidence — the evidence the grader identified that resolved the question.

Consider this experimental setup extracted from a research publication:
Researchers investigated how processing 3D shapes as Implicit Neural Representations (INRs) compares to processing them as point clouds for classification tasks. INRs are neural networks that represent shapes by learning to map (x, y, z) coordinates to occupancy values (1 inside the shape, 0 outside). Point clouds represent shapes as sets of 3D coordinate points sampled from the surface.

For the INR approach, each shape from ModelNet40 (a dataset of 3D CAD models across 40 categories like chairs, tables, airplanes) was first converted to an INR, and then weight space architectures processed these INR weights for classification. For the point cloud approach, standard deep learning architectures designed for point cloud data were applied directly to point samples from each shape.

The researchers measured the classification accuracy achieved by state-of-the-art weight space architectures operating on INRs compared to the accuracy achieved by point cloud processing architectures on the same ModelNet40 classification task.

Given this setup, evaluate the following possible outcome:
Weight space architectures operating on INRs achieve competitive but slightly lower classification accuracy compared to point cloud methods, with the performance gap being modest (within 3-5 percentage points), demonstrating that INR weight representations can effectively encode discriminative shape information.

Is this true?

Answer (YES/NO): NO